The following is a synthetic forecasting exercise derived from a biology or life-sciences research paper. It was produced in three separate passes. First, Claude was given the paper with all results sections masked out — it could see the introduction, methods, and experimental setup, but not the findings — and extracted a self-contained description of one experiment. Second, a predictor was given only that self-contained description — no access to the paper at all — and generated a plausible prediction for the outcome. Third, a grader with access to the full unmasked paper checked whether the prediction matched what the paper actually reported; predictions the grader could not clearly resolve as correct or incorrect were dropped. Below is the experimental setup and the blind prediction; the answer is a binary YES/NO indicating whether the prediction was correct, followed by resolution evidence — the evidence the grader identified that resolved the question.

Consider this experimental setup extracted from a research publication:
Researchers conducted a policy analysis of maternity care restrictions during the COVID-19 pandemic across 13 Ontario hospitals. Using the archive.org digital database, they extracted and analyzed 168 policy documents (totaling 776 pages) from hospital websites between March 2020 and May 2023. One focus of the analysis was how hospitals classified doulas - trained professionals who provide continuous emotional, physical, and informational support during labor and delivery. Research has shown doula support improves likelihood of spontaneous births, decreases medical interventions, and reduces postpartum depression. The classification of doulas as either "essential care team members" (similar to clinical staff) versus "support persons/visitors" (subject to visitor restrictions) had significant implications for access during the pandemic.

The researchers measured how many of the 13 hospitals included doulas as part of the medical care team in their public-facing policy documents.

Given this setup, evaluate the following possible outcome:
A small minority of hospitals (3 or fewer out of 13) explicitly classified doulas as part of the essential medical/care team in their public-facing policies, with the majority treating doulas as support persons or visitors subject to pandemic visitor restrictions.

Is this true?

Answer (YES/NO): YES